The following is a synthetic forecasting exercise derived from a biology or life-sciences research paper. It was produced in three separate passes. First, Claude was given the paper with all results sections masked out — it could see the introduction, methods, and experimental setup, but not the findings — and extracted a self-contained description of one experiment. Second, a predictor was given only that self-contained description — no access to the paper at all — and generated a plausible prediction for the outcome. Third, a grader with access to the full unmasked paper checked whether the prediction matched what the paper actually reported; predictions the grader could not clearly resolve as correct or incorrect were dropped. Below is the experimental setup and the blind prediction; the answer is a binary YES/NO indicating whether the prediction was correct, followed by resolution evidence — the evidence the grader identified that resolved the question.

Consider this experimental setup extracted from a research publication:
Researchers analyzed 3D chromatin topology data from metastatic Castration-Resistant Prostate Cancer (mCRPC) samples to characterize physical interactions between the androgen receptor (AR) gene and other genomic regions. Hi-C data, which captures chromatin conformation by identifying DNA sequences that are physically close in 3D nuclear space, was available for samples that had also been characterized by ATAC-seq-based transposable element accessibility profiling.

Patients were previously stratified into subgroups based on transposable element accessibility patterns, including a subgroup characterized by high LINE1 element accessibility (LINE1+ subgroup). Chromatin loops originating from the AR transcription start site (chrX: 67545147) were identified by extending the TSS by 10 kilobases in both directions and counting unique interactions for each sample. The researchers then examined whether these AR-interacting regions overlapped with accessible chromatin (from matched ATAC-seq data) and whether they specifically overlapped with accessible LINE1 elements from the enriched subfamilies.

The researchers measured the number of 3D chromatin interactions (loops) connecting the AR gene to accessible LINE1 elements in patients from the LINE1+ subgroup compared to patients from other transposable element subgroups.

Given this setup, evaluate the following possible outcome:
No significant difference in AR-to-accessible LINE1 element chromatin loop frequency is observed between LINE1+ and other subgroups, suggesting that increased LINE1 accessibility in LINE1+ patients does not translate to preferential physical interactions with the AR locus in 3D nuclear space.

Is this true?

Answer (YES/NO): NO